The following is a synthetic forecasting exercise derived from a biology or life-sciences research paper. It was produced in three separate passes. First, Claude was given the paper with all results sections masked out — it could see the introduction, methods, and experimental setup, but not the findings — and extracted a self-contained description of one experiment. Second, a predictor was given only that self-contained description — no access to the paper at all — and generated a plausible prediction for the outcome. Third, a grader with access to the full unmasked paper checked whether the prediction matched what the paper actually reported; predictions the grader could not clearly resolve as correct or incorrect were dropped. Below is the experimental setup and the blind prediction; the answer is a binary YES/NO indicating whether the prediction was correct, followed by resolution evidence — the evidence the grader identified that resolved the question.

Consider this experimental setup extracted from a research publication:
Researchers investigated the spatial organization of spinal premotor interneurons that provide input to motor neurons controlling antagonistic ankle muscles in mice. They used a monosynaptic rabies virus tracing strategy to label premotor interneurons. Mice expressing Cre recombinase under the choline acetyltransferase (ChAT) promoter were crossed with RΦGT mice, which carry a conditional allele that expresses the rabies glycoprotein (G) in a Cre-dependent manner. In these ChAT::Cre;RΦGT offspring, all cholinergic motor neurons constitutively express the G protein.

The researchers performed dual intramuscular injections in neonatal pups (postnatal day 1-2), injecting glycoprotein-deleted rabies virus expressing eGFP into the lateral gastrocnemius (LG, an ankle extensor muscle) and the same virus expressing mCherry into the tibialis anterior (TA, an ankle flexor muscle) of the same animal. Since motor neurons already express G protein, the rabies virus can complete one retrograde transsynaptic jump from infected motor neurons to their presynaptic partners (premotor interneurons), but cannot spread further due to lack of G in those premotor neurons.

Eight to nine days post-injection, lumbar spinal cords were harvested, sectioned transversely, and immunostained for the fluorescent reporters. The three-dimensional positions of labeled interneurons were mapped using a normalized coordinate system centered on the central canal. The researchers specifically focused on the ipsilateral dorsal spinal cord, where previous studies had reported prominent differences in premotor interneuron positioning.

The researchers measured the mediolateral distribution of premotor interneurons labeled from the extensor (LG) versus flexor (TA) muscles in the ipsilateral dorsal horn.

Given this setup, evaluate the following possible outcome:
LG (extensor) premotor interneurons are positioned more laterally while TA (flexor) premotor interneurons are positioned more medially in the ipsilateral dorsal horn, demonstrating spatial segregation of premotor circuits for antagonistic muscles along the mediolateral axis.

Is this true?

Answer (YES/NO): NO